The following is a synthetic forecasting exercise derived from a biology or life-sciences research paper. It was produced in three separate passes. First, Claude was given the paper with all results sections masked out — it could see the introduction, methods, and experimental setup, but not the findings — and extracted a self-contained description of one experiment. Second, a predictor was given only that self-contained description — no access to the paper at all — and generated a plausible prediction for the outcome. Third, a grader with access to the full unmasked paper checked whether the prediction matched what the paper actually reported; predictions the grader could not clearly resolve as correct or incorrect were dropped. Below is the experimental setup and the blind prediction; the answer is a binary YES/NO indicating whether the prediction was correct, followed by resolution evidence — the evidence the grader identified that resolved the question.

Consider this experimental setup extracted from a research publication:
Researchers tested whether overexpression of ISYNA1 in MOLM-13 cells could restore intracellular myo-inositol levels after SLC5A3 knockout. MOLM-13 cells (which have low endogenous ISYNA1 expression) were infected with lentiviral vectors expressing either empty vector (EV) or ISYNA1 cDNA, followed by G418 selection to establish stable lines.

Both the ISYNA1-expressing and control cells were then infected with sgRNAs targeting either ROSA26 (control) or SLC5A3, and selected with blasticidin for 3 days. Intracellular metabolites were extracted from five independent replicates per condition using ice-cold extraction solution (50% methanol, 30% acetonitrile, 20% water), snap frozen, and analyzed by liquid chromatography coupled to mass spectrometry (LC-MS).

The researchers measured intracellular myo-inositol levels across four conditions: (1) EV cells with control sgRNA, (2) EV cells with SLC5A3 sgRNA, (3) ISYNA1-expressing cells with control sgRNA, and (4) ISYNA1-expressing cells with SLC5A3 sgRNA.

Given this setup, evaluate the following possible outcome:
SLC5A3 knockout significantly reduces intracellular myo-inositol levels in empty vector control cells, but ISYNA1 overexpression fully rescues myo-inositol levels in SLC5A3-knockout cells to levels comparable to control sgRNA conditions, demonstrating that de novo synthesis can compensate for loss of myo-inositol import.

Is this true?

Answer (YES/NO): YES